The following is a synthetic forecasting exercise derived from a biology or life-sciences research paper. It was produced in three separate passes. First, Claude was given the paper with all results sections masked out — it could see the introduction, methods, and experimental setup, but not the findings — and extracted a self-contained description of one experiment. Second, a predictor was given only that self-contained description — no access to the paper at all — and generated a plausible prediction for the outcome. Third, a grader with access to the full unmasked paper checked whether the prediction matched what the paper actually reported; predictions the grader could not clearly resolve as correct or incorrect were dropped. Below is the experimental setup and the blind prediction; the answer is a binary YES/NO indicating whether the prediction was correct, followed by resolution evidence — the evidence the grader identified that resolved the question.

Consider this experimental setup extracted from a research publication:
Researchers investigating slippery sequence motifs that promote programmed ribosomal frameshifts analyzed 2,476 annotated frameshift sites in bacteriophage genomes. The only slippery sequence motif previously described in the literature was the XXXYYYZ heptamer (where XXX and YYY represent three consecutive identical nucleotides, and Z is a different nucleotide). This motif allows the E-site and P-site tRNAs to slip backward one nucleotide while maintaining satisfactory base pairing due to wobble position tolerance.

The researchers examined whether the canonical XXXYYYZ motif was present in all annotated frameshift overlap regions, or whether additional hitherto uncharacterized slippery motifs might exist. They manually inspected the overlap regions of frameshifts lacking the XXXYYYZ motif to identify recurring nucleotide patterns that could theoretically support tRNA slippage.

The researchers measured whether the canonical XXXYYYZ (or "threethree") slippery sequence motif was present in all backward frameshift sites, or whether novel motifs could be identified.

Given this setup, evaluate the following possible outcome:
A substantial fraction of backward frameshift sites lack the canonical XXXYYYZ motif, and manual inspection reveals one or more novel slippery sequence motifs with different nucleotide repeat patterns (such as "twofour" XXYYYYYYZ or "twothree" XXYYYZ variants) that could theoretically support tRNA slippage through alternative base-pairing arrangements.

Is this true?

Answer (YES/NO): YES